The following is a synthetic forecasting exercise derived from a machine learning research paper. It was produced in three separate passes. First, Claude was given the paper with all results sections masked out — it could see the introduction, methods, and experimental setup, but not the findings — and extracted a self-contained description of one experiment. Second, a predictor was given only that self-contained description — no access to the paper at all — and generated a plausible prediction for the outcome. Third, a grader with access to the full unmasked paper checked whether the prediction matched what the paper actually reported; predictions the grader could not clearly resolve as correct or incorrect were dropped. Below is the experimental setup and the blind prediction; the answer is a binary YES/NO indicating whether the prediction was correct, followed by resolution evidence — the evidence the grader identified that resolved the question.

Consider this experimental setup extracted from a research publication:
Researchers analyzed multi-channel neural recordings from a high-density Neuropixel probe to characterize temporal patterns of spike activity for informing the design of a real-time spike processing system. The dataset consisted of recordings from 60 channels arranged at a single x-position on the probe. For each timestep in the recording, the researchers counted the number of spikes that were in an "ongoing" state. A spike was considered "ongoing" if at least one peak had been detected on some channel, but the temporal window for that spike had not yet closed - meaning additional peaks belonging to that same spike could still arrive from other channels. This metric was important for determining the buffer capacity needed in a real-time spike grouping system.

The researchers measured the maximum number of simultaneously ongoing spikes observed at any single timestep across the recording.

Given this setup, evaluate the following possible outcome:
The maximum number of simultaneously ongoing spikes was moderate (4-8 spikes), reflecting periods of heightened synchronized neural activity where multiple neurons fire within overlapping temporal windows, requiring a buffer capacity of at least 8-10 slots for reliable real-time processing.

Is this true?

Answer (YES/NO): NO